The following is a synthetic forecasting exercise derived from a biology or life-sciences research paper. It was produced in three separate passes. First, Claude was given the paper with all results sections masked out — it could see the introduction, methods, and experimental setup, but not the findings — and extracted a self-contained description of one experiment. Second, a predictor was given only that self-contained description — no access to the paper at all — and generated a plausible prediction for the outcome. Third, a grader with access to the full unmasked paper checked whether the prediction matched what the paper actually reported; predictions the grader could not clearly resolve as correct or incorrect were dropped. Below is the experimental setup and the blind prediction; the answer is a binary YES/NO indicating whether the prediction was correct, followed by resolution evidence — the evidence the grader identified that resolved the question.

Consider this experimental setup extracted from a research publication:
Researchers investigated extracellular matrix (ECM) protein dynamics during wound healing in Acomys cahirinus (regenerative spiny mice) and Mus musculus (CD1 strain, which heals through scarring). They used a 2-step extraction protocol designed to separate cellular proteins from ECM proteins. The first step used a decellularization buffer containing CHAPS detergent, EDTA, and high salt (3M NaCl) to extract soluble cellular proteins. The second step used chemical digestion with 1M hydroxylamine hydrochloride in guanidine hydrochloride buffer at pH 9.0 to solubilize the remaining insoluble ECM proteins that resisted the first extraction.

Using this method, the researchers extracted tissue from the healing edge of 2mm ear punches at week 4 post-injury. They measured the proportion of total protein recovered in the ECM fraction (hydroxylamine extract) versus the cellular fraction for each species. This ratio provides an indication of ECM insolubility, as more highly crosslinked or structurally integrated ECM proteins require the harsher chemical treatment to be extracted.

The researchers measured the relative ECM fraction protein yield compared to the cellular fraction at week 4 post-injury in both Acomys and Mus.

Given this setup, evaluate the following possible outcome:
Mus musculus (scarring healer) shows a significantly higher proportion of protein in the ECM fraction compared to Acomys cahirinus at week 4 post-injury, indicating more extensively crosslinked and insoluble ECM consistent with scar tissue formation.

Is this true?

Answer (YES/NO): NO